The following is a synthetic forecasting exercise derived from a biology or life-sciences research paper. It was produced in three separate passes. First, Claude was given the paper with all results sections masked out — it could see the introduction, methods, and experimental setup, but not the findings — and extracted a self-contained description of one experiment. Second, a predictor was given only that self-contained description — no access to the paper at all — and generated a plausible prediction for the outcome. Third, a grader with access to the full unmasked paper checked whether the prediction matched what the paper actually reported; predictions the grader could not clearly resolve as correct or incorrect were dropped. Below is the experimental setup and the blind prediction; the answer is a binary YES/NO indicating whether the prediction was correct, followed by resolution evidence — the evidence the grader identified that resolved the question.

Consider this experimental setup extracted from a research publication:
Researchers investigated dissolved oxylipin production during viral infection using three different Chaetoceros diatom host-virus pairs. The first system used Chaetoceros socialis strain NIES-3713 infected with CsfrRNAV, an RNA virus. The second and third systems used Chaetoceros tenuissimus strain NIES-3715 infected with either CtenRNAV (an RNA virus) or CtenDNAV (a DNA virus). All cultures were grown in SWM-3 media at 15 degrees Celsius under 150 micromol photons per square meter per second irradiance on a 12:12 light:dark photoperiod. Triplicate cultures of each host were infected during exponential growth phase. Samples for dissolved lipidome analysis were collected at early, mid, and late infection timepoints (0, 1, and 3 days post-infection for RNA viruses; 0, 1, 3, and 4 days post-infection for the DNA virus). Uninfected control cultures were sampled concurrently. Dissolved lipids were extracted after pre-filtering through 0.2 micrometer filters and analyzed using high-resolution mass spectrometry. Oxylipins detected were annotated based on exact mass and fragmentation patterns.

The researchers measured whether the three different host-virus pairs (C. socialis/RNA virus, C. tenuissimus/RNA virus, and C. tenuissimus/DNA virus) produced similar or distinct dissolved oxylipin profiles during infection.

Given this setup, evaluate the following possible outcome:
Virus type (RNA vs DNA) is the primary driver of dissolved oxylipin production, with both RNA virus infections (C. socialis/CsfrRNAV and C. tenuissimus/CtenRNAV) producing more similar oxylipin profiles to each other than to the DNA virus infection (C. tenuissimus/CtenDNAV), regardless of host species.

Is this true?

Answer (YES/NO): NO